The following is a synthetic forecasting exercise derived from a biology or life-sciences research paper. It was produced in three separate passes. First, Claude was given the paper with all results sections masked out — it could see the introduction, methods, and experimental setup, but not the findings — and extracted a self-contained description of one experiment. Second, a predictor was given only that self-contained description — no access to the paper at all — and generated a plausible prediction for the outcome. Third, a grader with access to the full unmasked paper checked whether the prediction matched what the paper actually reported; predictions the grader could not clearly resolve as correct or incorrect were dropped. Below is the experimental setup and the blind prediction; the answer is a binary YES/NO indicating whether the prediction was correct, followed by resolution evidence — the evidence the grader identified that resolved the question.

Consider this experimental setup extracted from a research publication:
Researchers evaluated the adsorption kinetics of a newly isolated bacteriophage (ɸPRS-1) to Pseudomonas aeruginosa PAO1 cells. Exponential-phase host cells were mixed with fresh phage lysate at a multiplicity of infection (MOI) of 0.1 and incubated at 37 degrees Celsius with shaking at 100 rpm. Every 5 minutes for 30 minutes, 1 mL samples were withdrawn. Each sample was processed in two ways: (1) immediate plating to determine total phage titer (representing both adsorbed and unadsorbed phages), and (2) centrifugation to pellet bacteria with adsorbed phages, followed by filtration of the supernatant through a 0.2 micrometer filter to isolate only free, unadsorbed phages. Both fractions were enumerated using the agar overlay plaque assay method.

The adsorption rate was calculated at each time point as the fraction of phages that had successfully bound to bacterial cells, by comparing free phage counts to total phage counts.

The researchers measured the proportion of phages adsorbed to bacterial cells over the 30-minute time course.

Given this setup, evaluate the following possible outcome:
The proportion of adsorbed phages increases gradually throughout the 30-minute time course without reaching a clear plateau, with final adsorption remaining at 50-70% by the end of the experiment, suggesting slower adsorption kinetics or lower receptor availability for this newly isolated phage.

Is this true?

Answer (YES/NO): NO